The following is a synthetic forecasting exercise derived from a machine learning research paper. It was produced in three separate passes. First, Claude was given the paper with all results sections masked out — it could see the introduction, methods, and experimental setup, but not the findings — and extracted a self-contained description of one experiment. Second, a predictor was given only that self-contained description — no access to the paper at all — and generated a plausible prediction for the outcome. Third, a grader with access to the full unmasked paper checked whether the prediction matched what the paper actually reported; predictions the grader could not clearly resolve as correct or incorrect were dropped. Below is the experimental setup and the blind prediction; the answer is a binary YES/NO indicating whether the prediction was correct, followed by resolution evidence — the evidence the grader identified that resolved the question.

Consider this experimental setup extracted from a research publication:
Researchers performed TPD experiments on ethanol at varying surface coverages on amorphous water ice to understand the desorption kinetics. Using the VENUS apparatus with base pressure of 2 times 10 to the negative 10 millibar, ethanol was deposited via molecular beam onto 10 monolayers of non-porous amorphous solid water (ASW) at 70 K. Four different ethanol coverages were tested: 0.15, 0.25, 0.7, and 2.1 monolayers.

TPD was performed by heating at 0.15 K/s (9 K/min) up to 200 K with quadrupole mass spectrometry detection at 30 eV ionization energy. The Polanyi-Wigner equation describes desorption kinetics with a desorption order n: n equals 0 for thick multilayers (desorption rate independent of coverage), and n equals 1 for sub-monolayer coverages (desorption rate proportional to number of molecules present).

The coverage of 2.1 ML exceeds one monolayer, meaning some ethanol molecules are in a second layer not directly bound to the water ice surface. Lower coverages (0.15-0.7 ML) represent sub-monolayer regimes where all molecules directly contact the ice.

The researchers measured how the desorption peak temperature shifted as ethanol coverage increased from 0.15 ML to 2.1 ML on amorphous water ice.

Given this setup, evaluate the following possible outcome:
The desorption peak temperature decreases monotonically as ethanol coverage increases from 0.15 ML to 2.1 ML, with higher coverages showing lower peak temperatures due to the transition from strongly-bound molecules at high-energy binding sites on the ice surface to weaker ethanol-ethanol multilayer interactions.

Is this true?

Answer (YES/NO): NO